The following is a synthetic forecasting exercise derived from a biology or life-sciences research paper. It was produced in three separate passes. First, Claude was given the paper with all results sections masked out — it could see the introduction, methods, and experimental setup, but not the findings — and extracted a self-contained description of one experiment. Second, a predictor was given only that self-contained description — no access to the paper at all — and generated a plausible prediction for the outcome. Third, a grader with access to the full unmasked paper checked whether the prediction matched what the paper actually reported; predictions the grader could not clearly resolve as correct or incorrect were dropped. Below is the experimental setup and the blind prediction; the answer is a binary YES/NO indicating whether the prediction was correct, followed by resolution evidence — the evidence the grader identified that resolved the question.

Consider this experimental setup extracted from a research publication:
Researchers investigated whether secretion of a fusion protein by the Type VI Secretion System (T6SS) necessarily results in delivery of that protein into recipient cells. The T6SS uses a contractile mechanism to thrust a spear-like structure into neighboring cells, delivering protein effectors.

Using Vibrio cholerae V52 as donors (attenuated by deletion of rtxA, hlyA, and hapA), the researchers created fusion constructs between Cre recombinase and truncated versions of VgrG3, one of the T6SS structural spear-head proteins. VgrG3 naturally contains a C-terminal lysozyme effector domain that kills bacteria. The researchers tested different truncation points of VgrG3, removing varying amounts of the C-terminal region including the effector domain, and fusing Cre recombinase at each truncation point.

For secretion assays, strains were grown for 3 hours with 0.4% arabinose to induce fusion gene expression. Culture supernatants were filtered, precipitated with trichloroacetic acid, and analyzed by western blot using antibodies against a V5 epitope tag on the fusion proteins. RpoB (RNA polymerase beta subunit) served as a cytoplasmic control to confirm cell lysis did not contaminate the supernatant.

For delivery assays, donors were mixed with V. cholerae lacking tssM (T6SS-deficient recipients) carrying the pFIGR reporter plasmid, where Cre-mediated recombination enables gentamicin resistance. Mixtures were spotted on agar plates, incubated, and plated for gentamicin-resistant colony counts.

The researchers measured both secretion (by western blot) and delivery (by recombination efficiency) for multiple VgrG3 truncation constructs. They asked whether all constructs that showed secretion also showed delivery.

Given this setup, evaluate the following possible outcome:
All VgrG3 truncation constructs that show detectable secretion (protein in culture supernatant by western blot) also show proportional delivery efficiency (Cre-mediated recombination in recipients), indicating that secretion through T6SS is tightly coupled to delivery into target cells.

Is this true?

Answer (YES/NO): NO